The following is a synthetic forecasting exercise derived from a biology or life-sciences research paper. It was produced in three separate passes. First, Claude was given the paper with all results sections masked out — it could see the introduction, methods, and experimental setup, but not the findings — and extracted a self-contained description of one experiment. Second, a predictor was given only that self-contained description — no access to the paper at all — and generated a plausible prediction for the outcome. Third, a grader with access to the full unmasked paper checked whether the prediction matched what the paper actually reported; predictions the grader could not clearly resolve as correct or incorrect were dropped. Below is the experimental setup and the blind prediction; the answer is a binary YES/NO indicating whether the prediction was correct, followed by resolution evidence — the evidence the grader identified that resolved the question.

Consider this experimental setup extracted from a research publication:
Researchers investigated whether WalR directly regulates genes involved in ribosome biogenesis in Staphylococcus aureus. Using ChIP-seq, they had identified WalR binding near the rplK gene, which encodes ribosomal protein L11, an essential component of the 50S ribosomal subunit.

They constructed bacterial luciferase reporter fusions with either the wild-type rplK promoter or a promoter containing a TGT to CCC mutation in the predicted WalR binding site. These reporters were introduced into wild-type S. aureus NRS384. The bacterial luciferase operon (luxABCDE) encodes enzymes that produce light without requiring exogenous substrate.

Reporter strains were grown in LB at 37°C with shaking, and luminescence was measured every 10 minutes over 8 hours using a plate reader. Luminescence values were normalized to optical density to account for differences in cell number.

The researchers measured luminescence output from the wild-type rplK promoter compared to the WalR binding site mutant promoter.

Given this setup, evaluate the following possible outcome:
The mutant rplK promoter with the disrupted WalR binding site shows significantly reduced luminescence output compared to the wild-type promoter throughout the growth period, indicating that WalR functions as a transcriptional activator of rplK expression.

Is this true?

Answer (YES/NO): YES